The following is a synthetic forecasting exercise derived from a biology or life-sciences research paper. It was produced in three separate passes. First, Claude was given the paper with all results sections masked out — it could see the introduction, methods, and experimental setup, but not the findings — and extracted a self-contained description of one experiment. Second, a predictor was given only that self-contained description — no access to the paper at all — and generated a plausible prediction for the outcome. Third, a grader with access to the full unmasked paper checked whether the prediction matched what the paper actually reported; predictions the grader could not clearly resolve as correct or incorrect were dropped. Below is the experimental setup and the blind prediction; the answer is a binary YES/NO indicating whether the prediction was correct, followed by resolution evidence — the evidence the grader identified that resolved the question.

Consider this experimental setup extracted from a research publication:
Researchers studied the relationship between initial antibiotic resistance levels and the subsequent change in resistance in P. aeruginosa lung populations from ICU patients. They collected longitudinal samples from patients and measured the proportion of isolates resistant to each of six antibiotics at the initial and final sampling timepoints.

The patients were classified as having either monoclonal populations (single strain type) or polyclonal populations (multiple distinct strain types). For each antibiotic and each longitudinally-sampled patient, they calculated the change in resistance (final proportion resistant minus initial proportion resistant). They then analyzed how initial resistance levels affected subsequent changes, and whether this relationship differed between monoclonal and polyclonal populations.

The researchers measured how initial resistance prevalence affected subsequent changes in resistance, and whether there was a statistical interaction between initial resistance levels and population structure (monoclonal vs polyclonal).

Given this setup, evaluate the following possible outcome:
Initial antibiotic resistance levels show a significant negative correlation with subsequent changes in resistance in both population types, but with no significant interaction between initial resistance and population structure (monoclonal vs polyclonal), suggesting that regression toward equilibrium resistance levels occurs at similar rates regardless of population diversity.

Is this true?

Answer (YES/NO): YES